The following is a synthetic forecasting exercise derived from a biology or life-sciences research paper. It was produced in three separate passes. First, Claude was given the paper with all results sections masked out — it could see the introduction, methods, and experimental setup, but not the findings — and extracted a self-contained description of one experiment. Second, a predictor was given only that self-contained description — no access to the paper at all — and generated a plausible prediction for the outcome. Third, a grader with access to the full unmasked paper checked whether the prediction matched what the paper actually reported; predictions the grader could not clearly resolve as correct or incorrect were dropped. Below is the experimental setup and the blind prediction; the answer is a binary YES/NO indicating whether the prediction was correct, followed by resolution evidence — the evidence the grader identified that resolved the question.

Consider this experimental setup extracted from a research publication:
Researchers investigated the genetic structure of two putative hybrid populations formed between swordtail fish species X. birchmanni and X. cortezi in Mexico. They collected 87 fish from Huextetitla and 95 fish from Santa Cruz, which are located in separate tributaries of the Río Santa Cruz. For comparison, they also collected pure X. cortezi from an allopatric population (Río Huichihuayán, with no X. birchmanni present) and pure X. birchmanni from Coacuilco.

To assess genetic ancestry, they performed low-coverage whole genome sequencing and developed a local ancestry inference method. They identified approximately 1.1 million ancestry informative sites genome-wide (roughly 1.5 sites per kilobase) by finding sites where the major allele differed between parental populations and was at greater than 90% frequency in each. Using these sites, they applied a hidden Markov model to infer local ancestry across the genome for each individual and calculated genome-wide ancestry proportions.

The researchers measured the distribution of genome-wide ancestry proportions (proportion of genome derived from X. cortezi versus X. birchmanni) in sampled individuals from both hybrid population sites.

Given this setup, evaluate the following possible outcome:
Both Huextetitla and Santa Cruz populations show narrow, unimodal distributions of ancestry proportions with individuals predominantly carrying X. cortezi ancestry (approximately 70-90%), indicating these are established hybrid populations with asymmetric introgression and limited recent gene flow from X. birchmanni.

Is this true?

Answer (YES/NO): NO